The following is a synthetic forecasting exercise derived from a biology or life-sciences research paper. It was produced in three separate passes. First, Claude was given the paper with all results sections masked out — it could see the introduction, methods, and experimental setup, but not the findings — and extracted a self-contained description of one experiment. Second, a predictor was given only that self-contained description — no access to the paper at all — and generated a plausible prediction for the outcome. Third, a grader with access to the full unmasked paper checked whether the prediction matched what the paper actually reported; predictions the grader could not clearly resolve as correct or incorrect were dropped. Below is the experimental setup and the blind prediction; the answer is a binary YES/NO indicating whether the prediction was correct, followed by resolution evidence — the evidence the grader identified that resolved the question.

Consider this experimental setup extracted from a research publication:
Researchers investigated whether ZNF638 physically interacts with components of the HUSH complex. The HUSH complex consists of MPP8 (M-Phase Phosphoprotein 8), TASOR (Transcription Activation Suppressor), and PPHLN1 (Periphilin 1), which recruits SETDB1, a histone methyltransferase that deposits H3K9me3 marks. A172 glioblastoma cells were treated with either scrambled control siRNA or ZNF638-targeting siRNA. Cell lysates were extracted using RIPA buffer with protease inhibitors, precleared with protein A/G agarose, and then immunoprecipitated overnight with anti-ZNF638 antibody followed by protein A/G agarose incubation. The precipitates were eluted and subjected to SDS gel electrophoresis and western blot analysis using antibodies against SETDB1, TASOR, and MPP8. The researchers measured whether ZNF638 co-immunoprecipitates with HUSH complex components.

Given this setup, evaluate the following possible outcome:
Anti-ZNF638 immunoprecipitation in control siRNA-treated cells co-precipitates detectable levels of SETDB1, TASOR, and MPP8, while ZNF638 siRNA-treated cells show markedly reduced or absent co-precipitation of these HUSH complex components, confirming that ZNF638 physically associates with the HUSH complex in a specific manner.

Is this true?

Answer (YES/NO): YES